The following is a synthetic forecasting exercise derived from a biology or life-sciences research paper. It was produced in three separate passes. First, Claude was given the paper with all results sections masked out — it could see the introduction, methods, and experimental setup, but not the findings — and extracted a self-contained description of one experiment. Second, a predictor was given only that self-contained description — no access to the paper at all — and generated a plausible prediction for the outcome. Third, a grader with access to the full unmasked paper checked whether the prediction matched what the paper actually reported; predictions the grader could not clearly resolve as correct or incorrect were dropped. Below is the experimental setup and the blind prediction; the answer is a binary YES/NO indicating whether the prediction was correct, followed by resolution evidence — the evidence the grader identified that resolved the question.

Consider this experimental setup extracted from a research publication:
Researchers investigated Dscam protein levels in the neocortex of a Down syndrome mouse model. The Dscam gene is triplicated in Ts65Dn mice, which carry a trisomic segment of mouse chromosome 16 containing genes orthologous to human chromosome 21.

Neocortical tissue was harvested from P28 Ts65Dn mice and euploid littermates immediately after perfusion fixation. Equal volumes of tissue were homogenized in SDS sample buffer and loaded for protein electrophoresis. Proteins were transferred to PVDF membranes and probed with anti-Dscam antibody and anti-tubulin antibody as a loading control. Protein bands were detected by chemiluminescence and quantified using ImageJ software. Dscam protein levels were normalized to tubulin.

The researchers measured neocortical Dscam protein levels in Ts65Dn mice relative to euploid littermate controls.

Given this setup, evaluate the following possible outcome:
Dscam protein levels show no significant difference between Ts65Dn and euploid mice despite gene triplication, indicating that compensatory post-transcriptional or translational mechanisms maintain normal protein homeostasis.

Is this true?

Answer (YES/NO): NO